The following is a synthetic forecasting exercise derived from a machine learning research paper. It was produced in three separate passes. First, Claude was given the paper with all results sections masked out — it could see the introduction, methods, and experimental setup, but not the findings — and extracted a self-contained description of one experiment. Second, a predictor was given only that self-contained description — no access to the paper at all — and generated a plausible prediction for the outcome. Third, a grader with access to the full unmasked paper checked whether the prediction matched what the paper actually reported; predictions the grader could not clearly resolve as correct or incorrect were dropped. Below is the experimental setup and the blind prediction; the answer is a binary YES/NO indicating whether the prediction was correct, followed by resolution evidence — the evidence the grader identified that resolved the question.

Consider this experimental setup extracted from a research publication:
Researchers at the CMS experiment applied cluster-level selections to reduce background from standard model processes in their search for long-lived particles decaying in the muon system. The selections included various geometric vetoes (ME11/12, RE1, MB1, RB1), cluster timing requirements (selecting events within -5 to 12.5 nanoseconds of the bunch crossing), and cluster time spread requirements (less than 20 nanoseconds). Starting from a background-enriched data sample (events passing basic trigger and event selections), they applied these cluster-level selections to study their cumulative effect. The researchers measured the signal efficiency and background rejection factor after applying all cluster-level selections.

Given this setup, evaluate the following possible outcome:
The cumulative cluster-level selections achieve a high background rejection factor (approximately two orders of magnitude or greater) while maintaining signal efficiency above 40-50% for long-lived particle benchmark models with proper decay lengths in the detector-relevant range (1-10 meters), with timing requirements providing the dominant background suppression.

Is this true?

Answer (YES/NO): NO